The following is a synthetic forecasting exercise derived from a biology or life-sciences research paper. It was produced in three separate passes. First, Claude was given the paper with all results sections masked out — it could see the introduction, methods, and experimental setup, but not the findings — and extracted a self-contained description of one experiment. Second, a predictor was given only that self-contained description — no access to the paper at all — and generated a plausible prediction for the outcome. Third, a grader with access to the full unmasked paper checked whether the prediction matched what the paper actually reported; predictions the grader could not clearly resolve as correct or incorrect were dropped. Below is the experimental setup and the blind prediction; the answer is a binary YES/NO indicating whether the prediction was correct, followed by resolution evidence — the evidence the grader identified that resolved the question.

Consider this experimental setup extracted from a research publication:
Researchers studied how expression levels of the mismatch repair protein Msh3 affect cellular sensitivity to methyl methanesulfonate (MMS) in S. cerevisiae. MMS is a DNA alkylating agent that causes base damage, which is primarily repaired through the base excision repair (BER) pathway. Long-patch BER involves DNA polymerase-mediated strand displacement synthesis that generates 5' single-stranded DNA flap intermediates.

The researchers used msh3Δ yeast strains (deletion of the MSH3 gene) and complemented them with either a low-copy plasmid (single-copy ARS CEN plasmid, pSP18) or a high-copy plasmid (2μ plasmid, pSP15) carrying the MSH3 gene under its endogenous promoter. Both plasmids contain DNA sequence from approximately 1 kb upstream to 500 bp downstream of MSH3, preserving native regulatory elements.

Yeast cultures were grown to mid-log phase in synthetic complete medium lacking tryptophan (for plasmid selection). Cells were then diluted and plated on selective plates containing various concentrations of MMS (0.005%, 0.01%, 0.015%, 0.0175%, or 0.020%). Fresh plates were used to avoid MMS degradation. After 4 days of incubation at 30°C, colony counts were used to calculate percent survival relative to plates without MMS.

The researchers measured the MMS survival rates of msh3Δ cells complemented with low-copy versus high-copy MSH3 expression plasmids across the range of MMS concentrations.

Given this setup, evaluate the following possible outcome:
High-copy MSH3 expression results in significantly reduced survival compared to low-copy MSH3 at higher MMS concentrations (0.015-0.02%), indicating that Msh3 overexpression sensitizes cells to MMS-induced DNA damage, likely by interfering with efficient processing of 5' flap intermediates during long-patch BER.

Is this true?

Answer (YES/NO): NO